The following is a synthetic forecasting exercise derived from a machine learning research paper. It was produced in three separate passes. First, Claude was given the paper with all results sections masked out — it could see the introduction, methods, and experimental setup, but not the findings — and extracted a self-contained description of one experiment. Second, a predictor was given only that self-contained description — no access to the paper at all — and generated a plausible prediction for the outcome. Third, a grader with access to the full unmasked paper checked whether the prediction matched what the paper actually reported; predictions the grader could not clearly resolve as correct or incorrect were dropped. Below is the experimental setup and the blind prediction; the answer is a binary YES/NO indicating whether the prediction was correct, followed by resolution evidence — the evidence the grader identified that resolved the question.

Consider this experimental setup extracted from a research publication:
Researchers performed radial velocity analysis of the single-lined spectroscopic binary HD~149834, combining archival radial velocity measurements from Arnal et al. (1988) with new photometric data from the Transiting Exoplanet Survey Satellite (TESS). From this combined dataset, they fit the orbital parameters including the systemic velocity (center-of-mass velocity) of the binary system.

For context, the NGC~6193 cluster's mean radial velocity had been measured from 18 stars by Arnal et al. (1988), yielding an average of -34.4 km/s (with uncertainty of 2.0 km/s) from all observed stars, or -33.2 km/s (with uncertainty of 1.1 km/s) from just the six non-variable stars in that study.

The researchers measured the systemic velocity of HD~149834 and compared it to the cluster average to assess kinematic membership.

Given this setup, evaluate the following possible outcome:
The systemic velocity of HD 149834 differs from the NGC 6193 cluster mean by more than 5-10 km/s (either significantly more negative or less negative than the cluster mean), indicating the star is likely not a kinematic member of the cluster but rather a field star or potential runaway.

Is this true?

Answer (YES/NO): NO